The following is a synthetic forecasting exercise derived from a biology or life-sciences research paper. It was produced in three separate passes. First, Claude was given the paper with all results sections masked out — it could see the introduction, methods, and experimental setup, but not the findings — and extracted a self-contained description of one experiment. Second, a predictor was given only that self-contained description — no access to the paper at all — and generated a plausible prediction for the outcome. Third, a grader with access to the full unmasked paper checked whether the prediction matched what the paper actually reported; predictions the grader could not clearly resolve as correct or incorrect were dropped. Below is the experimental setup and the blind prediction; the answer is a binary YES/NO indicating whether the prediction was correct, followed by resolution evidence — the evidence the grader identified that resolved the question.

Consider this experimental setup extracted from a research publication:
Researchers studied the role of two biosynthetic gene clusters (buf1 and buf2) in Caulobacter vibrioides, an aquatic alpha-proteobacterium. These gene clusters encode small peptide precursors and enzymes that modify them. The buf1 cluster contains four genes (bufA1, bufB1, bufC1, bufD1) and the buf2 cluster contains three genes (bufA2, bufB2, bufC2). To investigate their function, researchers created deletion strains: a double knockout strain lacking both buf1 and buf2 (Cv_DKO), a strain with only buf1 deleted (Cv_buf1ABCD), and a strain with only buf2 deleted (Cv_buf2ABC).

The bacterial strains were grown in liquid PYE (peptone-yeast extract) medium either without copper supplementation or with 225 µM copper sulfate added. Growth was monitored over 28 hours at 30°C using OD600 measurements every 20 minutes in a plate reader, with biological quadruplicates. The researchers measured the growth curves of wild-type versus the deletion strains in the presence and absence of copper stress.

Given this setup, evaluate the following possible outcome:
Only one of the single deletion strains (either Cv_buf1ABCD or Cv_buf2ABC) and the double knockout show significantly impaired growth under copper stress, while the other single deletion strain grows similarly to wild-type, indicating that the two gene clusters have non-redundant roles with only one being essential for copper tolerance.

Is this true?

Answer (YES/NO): NO